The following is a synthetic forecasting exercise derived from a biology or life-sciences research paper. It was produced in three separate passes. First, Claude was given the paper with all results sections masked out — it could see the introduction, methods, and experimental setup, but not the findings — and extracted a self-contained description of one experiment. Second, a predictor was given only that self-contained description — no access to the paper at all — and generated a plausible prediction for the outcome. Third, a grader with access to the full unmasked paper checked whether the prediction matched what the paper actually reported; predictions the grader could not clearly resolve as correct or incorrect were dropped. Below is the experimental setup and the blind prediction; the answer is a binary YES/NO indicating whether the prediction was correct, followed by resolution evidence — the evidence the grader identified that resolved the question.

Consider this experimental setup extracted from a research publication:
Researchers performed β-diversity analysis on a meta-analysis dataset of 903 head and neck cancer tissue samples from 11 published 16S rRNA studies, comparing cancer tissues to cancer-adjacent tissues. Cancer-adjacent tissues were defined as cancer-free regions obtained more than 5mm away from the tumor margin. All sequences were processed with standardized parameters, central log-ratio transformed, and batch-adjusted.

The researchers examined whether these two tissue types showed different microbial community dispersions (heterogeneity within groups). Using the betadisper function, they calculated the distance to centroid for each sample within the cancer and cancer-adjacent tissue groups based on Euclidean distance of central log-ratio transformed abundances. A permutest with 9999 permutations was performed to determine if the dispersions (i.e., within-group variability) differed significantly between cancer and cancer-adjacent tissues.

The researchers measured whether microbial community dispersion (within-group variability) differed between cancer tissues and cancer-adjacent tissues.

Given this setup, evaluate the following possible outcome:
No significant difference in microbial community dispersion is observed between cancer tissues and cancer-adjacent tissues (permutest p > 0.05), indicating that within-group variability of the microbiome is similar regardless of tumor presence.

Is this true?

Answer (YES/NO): YES